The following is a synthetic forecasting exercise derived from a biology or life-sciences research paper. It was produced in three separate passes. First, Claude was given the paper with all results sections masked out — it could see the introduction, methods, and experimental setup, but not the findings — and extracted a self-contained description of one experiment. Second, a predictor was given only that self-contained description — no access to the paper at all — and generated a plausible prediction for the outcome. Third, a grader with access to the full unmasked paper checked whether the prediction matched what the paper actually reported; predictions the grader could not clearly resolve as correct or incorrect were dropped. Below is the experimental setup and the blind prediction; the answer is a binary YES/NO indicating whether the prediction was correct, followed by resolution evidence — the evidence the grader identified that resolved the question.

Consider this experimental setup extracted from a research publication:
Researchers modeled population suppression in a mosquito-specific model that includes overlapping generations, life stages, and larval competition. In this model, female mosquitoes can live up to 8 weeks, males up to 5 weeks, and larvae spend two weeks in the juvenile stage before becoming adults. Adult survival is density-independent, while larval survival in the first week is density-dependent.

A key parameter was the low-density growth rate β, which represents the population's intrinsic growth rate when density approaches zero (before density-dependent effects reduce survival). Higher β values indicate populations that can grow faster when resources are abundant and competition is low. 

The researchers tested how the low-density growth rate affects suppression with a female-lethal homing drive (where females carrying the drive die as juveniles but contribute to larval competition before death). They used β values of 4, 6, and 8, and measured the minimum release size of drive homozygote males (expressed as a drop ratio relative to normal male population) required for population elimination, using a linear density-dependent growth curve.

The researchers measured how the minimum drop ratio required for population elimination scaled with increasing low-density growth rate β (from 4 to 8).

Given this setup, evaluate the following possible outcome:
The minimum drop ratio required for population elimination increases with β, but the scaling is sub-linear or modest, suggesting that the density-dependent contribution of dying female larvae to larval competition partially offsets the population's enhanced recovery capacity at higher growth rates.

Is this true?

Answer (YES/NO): NO